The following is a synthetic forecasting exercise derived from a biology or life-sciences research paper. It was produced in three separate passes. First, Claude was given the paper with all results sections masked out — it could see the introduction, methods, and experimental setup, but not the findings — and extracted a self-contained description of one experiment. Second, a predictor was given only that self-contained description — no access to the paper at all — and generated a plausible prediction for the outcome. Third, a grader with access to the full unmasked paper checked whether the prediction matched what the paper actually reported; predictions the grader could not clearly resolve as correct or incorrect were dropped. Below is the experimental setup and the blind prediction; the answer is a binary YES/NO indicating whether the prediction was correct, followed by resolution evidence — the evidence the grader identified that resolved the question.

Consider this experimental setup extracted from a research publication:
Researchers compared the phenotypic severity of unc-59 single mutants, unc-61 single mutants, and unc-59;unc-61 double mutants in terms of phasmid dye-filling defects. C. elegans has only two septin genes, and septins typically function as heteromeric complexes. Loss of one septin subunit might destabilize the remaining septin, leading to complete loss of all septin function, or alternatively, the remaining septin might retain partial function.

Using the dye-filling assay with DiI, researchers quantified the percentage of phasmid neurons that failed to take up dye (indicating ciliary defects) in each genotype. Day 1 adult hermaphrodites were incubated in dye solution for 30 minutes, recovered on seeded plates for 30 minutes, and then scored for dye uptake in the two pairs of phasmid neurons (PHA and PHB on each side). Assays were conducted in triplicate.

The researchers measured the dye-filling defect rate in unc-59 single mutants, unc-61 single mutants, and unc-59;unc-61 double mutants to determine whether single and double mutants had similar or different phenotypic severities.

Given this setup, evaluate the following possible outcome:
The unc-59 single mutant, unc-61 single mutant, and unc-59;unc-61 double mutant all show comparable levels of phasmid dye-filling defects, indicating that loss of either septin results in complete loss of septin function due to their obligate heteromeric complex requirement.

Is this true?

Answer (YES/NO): YES